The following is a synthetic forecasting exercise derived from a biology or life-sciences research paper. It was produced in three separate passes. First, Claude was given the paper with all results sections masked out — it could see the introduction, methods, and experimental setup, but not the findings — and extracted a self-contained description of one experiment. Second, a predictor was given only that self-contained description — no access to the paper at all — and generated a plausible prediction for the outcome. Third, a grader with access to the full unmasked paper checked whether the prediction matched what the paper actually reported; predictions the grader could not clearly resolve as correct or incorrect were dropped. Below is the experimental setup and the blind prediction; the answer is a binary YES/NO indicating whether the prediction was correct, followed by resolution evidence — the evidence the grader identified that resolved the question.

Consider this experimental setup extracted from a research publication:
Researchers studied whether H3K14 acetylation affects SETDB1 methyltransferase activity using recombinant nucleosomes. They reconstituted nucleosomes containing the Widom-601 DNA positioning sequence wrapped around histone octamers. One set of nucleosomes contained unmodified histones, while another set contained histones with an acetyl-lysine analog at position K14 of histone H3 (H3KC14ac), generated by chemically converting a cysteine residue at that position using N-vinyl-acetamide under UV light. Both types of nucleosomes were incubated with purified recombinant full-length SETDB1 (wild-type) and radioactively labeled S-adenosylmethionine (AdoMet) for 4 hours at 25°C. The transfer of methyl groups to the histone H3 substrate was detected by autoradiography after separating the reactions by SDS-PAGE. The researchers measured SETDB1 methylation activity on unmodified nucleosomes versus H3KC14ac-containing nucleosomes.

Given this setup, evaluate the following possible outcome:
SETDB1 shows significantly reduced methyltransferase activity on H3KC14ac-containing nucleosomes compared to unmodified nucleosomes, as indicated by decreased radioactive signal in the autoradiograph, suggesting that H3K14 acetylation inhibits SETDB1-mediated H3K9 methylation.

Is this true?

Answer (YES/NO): NO